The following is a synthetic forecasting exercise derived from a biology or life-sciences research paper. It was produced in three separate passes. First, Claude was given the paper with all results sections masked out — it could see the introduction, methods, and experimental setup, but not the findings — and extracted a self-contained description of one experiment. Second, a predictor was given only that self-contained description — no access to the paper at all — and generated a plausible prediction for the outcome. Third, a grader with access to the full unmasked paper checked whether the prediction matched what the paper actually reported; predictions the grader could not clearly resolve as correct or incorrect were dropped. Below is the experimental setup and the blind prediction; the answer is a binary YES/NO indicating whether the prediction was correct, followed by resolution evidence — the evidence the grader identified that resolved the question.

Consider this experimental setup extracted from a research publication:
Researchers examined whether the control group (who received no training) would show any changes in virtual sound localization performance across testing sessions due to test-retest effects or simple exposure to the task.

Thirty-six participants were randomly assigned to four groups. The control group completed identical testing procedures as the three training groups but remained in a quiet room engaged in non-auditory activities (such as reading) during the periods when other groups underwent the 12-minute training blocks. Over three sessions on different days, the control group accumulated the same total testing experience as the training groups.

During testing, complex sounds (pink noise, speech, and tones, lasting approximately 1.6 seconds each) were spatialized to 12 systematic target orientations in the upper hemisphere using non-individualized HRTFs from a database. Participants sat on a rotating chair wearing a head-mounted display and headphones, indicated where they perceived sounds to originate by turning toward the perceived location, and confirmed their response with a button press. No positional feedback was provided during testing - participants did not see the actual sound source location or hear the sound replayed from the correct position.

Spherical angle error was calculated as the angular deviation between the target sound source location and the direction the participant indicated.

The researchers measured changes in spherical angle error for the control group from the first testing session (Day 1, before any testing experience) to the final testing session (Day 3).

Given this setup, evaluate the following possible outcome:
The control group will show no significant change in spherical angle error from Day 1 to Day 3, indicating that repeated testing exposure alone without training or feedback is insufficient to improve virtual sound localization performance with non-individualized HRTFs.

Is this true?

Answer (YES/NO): YES